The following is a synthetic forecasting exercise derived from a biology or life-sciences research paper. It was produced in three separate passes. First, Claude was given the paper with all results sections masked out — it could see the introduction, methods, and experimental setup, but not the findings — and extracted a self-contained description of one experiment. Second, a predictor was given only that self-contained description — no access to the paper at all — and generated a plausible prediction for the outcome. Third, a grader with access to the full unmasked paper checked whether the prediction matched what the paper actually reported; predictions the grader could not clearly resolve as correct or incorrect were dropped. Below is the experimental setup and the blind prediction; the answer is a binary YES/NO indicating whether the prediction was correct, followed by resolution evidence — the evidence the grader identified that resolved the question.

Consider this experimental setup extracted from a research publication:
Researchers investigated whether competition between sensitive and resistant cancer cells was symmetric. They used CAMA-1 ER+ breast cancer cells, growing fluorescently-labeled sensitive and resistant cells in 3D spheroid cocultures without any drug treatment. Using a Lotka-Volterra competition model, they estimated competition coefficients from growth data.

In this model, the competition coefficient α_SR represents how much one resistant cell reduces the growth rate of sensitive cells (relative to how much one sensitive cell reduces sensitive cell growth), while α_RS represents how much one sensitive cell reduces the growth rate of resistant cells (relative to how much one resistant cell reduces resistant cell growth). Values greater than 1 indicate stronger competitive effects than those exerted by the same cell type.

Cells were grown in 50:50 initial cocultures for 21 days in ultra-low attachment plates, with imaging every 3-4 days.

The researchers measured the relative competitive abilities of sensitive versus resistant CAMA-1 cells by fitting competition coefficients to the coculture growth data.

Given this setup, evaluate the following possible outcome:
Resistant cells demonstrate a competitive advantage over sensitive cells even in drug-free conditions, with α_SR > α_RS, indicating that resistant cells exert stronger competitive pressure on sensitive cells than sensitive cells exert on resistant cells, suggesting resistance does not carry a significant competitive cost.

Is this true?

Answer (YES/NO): NO